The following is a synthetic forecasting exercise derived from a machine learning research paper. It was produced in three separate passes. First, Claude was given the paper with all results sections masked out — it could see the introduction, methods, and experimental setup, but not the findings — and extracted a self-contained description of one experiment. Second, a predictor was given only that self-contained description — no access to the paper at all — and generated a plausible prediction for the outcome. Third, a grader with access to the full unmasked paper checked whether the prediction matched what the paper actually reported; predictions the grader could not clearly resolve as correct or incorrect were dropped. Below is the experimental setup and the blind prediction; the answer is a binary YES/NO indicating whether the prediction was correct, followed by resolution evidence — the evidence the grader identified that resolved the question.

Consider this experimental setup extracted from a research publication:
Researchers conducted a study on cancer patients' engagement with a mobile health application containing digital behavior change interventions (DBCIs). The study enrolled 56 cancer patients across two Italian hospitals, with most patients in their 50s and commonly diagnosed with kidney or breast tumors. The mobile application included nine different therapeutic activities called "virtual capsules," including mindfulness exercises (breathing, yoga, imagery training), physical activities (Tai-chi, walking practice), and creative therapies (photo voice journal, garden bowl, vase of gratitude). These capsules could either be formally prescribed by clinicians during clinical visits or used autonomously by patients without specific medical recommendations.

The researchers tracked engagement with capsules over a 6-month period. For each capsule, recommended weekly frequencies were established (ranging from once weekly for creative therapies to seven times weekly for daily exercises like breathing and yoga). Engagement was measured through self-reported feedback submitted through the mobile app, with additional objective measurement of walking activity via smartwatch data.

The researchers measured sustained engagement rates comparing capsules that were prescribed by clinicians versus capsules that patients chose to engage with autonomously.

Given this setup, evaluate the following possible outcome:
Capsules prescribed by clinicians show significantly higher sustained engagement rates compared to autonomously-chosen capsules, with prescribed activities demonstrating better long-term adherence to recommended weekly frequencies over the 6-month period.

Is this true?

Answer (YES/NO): YES